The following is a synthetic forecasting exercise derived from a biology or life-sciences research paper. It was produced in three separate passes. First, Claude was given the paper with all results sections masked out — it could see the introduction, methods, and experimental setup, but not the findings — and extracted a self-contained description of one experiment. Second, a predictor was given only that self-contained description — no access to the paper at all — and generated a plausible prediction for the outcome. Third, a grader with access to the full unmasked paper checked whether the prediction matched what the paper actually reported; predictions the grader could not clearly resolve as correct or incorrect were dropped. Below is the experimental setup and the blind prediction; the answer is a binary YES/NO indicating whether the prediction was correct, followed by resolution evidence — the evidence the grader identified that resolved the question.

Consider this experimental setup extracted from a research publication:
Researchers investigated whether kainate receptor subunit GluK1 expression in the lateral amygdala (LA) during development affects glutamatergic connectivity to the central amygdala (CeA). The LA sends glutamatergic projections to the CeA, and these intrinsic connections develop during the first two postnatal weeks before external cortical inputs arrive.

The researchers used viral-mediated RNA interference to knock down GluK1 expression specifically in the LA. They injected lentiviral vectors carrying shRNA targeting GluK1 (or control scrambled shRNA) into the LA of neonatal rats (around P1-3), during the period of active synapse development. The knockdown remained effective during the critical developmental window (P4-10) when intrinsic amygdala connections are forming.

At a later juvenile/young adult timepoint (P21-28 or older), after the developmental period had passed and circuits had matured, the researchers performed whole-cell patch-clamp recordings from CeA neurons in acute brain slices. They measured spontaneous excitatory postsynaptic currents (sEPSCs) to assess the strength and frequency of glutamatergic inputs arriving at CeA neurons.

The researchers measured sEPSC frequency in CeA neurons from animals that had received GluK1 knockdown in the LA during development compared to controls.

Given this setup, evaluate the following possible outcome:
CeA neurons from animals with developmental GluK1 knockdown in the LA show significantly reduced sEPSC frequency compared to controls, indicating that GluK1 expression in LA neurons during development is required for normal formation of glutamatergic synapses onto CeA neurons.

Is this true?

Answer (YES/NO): YES